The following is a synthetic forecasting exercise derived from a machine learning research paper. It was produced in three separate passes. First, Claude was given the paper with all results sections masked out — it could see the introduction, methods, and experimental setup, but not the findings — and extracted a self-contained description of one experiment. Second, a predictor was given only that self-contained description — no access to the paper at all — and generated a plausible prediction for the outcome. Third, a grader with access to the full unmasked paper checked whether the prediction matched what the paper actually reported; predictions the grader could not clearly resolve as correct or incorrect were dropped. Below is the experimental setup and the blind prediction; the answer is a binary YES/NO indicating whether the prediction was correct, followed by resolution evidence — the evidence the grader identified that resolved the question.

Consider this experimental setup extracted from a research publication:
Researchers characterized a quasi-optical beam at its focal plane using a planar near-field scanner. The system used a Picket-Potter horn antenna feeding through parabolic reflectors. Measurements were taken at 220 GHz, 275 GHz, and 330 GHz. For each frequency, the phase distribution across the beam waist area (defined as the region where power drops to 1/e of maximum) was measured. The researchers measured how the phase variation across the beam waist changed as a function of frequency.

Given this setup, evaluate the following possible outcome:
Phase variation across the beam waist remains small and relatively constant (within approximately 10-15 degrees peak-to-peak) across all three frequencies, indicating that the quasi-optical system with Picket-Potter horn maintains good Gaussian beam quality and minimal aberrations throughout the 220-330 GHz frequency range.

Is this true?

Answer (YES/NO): YES